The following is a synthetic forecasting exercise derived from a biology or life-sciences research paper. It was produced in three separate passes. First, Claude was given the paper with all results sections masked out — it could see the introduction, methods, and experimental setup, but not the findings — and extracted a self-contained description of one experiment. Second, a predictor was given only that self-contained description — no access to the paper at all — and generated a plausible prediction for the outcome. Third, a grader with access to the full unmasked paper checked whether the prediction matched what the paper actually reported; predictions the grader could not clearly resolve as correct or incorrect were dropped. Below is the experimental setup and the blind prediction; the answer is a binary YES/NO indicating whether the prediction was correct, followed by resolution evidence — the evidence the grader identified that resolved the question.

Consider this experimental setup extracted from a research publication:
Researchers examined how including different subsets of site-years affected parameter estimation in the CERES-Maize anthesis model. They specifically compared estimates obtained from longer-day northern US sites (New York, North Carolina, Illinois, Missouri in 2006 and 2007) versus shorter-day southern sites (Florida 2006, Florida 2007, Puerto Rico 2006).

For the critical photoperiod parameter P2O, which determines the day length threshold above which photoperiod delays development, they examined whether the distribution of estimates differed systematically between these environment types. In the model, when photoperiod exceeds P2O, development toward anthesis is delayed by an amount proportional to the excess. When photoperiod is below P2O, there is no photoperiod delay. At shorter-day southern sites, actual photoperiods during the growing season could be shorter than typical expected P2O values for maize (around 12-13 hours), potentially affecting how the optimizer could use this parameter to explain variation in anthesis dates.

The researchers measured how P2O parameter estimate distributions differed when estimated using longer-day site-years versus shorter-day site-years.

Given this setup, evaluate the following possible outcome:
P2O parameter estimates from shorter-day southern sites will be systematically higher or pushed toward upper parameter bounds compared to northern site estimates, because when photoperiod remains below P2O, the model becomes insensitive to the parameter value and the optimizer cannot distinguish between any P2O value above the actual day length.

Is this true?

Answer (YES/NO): NO